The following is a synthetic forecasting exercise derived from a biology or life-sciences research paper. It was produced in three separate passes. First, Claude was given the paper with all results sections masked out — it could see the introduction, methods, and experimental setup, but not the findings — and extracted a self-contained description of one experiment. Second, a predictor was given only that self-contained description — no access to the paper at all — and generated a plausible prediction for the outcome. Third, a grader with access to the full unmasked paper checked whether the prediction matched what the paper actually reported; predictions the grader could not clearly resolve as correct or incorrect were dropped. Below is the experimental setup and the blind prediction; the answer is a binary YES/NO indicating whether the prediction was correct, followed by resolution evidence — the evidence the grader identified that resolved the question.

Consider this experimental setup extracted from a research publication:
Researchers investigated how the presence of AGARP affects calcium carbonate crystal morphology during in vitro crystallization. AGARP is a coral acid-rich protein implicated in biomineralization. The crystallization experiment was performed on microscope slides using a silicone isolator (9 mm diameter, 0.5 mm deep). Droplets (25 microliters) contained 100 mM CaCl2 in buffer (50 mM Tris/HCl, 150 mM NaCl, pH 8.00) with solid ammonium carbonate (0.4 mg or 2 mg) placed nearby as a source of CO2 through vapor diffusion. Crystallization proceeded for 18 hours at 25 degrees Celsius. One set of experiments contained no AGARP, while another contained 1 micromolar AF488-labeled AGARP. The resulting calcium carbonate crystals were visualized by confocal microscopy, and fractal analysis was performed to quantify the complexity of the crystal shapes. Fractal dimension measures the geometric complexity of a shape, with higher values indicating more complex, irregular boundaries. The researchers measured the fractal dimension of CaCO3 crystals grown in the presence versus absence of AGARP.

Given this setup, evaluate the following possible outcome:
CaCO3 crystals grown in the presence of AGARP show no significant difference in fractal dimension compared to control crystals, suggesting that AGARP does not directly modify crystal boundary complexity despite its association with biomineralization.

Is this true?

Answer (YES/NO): NO